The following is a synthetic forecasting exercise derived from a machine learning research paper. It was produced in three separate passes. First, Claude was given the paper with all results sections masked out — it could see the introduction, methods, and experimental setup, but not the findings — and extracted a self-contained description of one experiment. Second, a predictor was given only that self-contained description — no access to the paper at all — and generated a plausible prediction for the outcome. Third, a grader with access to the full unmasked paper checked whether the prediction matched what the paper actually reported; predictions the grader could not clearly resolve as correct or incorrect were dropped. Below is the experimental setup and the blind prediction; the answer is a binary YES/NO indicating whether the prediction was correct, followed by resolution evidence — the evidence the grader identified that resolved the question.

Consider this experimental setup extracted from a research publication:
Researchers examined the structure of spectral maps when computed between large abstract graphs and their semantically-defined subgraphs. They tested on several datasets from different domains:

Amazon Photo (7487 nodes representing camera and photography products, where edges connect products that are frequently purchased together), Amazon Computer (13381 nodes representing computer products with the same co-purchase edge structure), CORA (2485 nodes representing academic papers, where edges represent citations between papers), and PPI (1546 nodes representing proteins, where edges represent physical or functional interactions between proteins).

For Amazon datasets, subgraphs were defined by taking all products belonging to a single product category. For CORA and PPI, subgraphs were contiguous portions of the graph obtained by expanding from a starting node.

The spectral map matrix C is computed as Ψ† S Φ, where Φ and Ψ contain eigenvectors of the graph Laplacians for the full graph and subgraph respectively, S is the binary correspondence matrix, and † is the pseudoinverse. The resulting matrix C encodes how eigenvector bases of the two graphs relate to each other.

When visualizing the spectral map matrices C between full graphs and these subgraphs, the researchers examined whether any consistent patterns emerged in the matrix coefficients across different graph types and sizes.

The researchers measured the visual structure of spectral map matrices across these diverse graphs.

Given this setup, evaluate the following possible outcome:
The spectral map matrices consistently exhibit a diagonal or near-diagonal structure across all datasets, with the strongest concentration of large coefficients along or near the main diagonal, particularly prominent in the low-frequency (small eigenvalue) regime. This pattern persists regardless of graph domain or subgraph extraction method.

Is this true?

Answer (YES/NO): NO